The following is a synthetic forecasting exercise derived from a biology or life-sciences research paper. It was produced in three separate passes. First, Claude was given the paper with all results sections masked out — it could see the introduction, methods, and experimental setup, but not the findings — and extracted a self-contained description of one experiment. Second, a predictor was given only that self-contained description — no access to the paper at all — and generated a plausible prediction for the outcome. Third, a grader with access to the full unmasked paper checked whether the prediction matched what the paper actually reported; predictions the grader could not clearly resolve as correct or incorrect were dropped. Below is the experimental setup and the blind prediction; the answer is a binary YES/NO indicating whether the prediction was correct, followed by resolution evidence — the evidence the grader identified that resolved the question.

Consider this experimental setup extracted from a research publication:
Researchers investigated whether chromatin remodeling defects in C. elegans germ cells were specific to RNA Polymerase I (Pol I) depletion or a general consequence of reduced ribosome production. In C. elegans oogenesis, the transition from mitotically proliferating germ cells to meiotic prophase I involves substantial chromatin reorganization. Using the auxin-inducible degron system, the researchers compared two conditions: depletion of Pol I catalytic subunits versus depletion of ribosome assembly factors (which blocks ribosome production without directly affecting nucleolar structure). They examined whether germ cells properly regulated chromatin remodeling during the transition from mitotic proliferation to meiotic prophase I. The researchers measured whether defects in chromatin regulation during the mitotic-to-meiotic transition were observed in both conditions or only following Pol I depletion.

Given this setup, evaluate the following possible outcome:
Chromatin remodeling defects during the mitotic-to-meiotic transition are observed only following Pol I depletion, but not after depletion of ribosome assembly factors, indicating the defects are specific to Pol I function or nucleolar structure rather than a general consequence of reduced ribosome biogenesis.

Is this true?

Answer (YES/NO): YES